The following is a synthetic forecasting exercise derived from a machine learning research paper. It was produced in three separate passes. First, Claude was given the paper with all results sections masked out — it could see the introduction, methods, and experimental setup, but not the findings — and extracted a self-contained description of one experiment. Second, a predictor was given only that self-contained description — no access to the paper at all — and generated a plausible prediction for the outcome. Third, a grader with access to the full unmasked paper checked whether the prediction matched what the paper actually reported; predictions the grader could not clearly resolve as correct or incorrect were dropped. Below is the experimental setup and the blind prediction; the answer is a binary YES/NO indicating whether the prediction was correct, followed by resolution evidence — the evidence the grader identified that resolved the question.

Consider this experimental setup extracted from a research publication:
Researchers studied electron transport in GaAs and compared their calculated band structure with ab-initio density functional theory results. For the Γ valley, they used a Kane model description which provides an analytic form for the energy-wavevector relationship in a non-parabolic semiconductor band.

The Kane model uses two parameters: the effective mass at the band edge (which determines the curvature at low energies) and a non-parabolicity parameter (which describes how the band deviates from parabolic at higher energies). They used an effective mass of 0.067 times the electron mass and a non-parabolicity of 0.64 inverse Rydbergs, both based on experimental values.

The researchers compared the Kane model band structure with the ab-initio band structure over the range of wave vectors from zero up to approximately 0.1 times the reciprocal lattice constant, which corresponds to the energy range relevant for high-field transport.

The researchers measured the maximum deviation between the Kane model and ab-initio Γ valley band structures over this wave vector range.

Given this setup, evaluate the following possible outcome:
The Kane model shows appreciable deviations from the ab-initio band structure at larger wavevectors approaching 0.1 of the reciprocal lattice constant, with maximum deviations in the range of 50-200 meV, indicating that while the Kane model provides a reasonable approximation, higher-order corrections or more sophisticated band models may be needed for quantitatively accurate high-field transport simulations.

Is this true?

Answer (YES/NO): NO